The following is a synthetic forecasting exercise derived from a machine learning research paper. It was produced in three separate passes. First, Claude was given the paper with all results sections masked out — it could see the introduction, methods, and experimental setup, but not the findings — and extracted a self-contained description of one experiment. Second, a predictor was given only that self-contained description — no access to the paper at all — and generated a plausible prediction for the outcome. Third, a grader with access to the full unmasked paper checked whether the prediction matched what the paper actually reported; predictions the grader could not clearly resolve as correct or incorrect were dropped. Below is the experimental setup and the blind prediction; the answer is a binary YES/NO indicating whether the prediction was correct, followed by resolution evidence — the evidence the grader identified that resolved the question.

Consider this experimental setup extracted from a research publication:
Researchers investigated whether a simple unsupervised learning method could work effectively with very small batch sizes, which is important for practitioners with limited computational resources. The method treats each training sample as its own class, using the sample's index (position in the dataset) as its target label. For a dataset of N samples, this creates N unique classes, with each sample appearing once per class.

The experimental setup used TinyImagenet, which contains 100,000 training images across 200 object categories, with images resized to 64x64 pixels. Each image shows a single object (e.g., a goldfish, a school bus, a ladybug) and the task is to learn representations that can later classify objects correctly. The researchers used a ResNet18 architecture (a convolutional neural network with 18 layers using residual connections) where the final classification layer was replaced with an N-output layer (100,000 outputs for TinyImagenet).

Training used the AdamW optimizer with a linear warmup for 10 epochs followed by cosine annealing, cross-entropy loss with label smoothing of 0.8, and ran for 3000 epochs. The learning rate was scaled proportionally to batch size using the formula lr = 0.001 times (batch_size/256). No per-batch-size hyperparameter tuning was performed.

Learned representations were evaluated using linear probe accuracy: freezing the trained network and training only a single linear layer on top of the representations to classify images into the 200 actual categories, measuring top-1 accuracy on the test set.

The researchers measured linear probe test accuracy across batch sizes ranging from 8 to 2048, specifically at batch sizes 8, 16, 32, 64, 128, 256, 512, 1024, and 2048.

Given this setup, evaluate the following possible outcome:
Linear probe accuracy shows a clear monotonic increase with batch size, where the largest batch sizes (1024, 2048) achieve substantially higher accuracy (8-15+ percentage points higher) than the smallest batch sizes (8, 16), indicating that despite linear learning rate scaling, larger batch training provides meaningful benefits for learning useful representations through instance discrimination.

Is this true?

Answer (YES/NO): NO